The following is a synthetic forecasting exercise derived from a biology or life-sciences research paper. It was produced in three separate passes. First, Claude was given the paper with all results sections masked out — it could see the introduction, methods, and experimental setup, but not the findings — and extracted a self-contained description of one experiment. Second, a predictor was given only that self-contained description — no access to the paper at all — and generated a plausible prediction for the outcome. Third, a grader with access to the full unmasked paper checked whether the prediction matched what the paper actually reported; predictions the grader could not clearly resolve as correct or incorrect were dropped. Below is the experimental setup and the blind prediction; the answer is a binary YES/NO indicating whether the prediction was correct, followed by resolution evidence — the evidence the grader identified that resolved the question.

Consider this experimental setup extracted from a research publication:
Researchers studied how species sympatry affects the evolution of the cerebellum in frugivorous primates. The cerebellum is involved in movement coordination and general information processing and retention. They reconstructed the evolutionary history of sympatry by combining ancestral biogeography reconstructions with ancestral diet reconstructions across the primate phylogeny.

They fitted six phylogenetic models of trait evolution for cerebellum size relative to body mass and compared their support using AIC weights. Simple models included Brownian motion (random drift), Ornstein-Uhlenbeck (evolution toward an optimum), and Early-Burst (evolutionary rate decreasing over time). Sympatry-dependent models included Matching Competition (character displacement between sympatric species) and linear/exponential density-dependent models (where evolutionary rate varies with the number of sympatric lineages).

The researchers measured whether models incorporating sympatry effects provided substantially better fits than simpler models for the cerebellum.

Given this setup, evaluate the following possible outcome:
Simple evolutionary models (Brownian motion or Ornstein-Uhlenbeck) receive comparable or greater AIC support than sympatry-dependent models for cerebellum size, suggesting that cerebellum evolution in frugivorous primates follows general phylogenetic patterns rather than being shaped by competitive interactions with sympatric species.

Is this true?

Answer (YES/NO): YES